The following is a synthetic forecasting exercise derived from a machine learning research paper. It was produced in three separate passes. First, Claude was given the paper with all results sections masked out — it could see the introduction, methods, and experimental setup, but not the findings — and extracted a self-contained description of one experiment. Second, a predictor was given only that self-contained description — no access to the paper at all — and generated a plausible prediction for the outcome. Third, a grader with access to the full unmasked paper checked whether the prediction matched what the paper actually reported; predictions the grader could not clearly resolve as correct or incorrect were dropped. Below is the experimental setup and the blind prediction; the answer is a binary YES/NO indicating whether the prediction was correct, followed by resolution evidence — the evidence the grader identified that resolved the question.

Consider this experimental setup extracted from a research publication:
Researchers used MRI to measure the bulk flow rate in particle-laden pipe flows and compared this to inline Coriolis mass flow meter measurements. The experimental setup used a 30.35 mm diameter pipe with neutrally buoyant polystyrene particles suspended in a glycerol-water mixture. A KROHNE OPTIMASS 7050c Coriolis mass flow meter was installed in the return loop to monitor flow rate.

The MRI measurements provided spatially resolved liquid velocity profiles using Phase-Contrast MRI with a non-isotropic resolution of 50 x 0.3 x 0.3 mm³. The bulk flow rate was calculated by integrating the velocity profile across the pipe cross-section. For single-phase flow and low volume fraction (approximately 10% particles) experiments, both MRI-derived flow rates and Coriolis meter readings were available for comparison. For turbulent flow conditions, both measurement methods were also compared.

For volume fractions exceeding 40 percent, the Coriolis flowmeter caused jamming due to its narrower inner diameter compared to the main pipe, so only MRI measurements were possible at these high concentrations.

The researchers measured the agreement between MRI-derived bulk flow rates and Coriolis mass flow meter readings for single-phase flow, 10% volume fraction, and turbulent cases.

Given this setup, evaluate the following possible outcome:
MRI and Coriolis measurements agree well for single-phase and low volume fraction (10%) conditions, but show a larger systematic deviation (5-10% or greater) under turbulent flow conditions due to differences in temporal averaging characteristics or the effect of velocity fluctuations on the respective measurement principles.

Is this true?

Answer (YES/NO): NO